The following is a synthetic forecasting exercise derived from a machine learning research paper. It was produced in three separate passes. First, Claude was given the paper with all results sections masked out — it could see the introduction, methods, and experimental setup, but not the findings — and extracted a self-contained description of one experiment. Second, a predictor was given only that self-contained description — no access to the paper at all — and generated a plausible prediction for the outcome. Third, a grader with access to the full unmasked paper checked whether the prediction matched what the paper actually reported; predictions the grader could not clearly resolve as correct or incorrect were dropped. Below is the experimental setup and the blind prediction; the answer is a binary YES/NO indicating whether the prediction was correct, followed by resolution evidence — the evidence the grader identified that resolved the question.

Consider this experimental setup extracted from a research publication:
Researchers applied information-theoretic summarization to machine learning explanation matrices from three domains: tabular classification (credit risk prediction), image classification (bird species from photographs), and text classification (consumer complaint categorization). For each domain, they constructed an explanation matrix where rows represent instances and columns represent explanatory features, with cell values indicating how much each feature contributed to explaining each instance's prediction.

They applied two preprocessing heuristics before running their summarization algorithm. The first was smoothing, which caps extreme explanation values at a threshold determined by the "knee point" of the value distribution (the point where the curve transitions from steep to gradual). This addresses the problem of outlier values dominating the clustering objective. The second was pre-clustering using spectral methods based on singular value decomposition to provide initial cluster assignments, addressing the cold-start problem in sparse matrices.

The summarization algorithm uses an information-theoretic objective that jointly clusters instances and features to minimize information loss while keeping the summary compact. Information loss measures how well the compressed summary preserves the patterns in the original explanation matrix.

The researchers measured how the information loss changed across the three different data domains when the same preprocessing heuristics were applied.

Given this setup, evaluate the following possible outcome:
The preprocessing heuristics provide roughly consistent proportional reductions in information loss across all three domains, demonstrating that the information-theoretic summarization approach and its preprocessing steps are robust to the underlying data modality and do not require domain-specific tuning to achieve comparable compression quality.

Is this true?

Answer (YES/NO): NO